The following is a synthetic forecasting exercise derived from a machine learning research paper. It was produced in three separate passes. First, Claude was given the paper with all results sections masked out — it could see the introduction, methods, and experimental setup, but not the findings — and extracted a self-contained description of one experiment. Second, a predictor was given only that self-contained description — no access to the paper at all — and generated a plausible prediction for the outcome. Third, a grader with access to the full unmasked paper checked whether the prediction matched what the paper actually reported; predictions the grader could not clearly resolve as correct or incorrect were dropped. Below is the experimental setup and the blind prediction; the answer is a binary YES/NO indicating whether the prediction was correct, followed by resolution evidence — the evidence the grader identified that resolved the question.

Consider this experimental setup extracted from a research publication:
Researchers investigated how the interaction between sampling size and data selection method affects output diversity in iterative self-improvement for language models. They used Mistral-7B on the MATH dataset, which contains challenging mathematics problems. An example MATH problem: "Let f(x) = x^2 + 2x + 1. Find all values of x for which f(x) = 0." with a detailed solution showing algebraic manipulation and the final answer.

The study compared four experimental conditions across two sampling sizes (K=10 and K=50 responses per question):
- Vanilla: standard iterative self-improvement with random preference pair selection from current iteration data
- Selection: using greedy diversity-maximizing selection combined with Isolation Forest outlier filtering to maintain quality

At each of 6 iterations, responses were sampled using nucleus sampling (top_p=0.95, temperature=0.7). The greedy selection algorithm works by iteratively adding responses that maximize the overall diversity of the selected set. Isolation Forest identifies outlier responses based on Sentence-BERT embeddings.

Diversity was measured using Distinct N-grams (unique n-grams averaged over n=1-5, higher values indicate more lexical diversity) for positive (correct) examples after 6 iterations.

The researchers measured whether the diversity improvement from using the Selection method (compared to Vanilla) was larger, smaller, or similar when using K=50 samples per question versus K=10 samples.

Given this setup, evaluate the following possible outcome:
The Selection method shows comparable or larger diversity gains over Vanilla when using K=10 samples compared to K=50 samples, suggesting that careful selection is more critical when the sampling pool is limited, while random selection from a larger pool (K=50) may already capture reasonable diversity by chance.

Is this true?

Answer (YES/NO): NO